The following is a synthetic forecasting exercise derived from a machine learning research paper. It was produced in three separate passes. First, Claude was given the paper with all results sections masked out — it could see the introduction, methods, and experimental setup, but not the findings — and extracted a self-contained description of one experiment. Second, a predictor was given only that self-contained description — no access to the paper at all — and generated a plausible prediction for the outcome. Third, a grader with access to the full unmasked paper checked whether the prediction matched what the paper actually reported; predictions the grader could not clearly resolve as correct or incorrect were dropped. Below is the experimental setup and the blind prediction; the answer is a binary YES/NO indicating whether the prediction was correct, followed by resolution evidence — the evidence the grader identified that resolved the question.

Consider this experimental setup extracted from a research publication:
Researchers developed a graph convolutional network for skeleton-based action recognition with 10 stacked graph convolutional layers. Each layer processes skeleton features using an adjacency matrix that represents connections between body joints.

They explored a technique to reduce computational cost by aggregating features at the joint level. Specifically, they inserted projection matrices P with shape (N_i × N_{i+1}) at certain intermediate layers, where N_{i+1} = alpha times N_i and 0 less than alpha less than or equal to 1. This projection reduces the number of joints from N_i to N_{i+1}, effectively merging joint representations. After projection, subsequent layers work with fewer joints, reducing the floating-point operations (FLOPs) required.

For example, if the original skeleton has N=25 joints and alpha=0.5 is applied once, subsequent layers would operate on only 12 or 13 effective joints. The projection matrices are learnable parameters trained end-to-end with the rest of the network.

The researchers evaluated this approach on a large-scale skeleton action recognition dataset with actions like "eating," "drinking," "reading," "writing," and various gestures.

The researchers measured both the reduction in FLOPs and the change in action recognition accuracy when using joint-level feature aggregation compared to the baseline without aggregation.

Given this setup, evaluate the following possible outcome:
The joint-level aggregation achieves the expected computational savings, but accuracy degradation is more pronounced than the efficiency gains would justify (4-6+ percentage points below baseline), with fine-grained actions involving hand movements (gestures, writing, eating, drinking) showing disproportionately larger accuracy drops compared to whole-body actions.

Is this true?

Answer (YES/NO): NO